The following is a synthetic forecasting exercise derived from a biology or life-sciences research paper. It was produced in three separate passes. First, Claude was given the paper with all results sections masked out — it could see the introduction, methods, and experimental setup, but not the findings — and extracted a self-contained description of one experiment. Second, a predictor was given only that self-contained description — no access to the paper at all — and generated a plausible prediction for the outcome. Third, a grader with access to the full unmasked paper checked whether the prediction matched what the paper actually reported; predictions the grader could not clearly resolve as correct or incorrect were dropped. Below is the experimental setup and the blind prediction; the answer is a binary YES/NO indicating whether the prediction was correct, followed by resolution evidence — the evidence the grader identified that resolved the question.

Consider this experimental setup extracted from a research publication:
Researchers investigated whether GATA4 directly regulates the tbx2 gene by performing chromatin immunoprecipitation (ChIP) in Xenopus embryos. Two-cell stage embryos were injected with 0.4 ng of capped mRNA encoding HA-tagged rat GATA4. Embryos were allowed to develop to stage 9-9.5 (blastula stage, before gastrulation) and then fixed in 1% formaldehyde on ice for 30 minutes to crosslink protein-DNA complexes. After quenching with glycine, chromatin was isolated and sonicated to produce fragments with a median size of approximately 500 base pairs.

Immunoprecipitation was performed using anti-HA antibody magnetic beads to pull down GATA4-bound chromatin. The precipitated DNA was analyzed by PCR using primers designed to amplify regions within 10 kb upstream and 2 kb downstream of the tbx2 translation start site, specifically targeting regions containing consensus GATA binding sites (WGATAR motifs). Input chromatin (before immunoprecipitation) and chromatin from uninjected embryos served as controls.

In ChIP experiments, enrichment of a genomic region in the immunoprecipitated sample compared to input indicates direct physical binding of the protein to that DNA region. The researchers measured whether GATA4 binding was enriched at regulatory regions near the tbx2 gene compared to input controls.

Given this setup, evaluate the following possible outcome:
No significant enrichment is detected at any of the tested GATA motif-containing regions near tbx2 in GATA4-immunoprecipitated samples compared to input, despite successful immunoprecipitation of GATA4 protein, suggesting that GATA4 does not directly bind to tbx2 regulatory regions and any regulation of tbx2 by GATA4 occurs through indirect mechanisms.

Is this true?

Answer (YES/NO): NO